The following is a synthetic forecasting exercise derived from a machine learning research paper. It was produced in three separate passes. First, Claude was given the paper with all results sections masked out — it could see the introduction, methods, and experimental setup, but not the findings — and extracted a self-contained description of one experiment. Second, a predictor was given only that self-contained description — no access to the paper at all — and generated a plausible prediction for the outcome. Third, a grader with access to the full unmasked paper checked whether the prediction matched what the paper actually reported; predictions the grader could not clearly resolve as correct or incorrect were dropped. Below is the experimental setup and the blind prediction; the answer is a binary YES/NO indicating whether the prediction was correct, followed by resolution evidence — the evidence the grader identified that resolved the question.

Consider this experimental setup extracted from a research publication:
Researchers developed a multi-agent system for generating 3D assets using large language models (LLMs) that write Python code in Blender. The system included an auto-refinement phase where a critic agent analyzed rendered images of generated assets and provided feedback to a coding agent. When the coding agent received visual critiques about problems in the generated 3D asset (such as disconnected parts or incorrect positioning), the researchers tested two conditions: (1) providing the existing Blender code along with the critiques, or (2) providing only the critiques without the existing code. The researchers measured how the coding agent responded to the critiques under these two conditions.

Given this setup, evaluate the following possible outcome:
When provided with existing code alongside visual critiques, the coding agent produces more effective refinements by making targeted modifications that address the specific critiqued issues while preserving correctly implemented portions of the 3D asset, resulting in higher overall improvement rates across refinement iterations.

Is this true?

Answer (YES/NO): YES